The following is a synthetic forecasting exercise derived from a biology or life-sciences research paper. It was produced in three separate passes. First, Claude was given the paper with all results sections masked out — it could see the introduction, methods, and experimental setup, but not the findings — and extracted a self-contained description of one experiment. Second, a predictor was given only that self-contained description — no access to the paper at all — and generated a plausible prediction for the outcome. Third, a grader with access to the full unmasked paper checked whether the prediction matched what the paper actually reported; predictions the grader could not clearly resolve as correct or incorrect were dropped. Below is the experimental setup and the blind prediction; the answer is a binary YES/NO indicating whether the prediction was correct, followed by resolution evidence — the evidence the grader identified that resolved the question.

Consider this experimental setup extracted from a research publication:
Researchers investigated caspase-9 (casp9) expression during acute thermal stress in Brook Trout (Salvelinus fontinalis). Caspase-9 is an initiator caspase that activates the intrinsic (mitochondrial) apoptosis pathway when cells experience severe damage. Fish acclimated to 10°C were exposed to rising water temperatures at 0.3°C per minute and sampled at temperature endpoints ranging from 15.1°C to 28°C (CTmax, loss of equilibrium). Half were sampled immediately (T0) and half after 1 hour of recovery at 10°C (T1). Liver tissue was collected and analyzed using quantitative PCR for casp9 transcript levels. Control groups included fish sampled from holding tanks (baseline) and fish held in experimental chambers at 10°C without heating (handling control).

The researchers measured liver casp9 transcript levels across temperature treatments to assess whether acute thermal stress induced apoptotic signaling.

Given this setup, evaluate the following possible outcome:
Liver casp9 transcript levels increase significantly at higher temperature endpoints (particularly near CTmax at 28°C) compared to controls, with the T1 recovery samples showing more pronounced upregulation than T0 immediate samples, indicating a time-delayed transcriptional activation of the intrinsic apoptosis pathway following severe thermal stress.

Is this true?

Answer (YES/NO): NO